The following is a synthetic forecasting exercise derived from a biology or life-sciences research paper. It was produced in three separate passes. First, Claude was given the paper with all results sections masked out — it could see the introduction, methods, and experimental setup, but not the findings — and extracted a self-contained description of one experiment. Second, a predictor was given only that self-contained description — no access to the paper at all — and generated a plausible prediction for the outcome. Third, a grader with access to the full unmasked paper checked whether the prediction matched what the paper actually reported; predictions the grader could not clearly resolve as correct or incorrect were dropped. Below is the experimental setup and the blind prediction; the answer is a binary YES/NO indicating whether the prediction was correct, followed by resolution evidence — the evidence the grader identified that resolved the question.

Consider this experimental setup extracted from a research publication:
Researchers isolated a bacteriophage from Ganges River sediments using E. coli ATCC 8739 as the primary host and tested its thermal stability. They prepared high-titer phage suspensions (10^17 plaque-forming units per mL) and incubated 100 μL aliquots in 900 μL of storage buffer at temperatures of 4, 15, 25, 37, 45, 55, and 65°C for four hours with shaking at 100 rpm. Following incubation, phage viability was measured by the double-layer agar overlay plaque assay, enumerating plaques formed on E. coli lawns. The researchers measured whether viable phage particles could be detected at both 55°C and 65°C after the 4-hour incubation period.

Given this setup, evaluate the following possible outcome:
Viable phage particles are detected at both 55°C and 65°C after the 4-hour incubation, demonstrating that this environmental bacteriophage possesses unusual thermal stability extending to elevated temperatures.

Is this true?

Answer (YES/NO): NO